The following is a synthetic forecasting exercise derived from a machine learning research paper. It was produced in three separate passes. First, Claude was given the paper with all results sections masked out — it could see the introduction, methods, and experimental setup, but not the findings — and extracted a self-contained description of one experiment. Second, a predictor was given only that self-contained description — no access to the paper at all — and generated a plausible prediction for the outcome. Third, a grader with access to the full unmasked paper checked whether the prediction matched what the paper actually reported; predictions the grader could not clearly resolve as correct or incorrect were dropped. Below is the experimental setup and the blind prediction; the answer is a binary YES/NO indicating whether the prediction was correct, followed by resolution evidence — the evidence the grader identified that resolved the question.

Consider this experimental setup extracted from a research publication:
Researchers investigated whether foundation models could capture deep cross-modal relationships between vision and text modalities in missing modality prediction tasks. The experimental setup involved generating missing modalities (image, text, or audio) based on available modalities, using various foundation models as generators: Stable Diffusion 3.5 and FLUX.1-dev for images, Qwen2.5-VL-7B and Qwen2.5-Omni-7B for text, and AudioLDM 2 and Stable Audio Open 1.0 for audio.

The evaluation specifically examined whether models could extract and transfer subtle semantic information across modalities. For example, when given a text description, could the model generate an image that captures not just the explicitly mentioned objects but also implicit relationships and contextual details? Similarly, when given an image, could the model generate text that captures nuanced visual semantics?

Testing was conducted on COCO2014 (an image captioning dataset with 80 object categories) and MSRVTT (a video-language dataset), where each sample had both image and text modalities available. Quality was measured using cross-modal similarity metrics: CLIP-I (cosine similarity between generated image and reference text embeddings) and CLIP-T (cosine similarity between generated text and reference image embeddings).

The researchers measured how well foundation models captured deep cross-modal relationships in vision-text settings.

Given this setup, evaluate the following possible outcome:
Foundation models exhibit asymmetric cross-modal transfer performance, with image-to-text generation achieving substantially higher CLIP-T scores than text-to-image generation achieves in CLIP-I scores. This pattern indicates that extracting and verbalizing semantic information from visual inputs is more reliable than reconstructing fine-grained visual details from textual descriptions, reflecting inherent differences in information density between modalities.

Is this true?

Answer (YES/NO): NO